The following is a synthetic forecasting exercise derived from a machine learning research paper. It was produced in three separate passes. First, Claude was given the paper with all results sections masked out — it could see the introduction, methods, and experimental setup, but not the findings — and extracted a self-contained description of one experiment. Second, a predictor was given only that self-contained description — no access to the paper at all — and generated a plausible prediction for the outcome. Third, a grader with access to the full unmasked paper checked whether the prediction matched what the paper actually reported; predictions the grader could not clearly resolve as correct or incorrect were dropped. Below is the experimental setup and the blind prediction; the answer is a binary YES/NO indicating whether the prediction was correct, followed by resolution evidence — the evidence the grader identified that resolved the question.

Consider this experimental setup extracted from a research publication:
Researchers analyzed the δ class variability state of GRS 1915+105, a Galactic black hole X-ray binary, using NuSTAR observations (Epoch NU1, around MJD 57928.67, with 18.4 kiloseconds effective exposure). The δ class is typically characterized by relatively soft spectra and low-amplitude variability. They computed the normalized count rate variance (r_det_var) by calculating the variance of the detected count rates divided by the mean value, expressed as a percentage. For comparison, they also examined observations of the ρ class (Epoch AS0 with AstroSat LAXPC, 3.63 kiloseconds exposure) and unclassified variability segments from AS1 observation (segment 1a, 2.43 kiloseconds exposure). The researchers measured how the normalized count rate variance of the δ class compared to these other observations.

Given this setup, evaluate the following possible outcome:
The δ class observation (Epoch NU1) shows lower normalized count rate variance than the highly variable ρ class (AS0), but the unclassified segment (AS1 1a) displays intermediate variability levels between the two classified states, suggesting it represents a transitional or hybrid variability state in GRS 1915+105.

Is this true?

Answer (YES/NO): NO